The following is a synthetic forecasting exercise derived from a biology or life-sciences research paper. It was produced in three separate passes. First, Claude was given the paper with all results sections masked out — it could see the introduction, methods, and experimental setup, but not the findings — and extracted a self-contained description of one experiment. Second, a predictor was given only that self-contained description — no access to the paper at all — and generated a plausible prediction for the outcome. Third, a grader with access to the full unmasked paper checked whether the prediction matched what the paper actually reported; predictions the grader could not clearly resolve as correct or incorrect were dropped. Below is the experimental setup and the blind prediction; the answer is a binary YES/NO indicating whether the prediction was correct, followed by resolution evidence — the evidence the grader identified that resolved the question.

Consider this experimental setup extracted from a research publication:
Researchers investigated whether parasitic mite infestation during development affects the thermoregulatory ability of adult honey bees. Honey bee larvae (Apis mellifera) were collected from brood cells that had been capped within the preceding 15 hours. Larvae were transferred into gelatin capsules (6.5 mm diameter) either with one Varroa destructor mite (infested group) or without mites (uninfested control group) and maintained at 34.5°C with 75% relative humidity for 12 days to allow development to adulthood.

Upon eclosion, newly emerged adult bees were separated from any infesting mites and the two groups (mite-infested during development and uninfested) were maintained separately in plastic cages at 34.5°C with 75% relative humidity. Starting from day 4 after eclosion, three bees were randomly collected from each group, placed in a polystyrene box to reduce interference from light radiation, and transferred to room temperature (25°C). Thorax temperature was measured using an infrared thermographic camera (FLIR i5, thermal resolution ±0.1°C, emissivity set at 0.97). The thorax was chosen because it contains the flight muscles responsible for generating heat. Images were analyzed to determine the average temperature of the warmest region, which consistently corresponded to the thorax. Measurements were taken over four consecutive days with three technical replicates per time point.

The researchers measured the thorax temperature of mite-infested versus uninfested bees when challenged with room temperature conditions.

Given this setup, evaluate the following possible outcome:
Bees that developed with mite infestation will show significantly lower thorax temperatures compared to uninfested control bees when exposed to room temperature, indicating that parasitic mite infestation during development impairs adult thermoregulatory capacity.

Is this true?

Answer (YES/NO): YES